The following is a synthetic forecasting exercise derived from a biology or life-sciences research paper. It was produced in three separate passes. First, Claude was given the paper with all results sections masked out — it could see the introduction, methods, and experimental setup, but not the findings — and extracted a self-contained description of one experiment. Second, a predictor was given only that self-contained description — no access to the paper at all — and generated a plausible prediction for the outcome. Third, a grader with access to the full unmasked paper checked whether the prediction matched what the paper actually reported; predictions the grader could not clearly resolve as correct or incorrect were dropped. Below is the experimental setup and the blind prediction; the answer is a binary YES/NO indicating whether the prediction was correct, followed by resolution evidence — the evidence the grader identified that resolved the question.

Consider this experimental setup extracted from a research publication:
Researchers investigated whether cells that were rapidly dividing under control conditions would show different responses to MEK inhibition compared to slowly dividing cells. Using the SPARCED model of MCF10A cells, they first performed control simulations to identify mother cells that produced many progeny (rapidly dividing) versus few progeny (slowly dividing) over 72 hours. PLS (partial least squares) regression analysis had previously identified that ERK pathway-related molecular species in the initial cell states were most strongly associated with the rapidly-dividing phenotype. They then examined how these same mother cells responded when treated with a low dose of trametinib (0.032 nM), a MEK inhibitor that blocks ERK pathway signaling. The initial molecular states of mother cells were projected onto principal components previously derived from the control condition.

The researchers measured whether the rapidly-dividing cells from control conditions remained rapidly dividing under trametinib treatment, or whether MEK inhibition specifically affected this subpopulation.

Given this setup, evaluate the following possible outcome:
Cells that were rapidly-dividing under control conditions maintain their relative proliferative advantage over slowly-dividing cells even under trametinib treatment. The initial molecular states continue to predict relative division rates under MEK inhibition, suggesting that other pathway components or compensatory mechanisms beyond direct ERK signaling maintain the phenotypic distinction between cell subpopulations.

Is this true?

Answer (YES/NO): NO